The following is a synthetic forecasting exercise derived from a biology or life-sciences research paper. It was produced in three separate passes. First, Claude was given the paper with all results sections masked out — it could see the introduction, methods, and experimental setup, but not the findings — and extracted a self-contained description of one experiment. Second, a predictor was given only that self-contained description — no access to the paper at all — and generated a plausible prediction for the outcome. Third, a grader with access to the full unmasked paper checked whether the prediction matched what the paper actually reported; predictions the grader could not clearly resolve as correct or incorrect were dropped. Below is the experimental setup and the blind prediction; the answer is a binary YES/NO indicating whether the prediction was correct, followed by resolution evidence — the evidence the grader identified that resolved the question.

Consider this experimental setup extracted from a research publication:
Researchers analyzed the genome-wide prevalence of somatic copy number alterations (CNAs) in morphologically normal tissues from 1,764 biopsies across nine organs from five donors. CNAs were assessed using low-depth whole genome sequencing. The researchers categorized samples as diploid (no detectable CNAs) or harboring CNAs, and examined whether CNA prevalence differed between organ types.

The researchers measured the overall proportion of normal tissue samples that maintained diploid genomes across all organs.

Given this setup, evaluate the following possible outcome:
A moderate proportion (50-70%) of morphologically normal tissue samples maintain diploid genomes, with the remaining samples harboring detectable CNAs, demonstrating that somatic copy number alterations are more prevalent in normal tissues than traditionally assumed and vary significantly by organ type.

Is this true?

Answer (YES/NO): NO